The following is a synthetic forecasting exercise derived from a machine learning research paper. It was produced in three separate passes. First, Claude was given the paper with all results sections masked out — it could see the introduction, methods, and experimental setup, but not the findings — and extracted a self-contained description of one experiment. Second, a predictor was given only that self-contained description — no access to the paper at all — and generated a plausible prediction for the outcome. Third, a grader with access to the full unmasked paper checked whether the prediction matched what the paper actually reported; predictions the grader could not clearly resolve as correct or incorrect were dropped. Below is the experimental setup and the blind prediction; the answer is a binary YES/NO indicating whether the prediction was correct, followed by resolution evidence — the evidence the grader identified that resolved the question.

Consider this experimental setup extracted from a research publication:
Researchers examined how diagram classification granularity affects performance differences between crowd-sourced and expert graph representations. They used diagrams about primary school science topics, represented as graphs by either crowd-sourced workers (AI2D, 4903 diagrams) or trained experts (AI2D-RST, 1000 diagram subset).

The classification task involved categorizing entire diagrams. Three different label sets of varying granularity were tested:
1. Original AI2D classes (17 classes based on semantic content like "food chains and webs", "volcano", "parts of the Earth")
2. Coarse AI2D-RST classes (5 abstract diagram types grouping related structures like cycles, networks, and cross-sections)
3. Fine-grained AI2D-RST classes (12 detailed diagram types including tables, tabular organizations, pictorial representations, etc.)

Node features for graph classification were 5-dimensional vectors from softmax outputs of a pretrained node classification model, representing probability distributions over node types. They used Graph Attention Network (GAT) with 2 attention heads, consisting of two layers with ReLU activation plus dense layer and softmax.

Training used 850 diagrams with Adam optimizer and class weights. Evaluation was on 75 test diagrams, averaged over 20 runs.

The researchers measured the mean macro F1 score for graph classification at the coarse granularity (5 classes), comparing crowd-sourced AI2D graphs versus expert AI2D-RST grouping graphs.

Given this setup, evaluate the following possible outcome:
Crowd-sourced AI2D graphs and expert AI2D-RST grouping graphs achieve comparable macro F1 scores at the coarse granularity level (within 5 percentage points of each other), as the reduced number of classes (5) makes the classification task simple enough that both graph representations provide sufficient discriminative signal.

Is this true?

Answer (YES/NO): NO